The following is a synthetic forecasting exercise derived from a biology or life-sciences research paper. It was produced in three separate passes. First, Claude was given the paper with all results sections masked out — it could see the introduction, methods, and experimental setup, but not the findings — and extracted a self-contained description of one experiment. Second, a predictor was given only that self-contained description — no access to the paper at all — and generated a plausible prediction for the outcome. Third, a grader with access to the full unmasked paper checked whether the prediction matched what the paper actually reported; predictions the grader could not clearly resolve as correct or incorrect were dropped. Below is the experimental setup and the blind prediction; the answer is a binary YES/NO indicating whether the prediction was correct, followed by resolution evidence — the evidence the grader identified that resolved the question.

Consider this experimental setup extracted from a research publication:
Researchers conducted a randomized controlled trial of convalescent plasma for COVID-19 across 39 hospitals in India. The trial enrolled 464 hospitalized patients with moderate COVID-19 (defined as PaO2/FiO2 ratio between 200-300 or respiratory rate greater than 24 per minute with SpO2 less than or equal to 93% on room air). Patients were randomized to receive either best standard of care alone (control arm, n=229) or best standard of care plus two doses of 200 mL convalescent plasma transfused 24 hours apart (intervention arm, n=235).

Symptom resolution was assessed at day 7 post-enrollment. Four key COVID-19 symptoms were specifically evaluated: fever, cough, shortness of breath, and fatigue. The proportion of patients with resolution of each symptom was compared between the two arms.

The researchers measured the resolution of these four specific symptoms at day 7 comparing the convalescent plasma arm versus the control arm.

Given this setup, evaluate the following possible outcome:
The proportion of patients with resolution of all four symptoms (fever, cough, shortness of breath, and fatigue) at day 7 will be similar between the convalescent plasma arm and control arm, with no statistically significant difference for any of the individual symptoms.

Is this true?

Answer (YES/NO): NO